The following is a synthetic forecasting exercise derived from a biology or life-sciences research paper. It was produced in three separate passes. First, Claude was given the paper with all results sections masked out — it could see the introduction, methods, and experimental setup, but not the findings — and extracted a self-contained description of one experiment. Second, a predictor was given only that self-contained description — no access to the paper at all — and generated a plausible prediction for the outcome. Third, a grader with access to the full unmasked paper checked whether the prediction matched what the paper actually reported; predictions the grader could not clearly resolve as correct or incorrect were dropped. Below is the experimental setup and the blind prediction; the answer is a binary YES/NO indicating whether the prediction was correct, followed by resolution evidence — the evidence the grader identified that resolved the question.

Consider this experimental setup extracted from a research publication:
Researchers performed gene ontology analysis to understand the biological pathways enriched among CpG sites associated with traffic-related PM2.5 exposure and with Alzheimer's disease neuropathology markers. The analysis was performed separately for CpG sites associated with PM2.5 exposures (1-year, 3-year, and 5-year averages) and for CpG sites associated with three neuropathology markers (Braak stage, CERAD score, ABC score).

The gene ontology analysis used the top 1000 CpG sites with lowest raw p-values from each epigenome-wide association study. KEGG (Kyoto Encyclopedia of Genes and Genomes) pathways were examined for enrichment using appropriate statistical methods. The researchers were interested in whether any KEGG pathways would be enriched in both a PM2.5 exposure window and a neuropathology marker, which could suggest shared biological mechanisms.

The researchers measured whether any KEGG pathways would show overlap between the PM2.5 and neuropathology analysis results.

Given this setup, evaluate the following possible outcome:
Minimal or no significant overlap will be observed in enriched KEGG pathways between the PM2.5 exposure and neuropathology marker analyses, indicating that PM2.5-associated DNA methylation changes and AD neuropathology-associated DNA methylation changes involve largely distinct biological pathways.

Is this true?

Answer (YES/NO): YES